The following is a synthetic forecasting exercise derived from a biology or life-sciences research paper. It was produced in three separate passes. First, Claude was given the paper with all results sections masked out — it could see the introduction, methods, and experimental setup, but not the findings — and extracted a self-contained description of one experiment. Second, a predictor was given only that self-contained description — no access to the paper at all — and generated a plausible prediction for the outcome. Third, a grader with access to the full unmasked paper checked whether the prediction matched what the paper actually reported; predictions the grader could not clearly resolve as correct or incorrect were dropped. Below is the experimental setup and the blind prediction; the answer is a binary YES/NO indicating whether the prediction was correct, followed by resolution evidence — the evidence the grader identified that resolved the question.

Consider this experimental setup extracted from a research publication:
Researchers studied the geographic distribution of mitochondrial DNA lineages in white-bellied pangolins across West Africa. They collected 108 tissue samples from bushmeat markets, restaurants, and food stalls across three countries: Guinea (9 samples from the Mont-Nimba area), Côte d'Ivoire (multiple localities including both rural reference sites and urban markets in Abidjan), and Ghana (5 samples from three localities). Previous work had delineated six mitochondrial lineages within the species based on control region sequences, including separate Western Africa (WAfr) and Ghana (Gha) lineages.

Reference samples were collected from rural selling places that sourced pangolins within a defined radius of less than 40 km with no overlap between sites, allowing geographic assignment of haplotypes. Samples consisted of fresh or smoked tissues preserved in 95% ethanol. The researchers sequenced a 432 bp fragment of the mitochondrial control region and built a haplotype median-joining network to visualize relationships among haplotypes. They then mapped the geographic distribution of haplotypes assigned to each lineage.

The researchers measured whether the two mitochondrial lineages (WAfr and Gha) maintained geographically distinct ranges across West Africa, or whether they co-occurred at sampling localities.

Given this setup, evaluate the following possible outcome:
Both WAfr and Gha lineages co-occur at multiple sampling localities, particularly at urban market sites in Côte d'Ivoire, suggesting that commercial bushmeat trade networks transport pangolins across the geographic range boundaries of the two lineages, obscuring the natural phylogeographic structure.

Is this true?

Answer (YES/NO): NO